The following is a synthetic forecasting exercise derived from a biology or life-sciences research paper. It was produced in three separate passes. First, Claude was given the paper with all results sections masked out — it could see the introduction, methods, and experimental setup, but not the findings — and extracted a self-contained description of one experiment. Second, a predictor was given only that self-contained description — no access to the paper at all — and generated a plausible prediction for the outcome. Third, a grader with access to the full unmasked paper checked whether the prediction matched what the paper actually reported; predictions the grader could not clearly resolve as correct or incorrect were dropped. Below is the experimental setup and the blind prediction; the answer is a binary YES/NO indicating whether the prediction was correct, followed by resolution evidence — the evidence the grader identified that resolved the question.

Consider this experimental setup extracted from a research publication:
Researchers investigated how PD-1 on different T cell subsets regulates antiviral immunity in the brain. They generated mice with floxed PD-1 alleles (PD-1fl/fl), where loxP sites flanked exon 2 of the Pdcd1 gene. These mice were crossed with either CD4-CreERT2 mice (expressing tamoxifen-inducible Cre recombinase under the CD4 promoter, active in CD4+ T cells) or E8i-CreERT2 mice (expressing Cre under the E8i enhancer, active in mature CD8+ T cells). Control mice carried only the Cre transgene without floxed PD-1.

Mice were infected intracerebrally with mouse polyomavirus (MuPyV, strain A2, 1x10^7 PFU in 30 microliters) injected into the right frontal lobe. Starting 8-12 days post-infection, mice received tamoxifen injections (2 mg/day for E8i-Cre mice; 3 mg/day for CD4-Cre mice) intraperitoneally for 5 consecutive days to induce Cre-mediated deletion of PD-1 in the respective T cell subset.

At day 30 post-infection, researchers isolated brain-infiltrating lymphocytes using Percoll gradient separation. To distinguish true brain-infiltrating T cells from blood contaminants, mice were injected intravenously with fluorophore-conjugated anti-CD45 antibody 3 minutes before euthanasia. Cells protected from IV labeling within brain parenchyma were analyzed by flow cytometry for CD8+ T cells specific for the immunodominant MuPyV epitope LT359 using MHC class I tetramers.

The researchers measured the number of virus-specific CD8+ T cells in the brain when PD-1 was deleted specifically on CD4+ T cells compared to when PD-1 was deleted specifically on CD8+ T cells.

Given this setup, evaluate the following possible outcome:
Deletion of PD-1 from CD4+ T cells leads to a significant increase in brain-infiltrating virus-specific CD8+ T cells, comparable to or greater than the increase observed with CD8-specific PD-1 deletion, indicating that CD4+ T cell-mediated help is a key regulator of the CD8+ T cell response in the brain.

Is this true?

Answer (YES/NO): NO